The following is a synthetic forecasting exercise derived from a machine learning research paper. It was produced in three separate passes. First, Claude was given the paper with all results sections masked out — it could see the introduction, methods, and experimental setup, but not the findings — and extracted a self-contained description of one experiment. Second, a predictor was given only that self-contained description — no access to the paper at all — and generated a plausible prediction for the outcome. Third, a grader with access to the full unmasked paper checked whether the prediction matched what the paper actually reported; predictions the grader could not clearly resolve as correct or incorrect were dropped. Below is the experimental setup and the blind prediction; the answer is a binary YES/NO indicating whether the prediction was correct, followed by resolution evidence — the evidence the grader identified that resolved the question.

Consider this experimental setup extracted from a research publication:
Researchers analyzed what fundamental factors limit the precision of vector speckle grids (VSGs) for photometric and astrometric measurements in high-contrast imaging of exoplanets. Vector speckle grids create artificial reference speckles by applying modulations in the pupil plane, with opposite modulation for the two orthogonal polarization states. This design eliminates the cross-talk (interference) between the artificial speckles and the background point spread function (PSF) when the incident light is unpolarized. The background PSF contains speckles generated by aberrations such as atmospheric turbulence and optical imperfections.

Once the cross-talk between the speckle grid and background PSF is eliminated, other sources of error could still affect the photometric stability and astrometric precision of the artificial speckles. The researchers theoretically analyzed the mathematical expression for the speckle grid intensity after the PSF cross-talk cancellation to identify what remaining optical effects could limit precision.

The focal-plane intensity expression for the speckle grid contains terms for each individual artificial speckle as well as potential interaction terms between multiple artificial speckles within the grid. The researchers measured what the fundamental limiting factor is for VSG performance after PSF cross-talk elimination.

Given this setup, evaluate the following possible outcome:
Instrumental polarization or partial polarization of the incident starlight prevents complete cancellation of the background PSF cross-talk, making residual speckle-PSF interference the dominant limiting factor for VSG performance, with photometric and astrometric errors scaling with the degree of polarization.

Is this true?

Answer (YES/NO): NO